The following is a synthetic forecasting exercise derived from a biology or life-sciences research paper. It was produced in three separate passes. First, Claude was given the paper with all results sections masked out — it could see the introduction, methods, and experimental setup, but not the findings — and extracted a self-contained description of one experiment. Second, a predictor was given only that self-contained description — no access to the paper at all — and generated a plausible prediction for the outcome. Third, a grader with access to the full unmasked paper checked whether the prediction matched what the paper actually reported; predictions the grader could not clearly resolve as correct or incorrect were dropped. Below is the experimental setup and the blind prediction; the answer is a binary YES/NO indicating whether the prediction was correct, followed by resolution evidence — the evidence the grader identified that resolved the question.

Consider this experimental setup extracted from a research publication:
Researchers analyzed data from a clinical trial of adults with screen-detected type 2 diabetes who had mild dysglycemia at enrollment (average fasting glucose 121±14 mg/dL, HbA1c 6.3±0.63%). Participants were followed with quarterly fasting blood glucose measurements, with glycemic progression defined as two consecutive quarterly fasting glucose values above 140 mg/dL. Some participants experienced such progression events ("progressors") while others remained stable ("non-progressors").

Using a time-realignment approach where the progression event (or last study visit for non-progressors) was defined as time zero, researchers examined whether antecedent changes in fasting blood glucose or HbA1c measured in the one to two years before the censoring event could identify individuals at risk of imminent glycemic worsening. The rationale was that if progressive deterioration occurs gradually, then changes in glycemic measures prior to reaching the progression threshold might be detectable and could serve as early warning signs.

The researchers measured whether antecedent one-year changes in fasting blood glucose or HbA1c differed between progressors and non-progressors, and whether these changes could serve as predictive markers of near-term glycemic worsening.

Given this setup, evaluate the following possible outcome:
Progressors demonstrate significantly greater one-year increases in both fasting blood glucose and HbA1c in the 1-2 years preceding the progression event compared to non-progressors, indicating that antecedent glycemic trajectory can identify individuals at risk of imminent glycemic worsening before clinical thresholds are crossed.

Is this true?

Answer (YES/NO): NO